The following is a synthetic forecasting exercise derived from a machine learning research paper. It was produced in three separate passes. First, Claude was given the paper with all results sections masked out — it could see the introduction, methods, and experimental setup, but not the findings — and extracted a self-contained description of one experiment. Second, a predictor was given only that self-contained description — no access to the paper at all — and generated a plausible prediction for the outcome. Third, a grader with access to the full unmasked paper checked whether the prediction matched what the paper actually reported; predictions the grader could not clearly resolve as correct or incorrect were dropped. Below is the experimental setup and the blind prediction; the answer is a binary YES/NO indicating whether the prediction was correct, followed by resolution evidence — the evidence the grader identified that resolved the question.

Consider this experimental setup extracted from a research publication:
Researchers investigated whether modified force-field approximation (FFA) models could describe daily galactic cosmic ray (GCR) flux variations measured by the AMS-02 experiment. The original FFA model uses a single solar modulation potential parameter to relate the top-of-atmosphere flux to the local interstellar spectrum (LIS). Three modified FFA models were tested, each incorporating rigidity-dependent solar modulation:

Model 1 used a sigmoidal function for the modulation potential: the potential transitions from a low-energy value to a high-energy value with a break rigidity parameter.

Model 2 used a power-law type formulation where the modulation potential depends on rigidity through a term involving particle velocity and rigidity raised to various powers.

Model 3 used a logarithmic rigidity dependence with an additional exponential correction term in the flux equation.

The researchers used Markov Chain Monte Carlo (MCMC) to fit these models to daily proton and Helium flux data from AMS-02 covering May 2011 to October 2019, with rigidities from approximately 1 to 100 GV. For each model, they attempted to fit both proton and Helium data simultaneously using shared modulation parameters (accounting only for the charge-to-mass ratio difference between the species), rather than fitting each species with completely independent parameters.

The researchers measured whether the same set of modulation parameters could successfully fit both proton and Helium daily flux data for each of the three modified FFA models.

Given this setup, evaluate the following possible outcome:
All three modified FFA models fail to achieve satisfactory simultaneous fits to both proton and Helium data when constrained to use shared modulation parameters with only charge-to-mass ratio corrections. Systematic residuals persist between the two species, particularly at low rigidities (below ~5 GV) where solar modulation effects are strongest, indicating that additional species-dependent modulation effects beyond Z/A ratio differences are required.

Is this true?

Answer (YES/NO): NO